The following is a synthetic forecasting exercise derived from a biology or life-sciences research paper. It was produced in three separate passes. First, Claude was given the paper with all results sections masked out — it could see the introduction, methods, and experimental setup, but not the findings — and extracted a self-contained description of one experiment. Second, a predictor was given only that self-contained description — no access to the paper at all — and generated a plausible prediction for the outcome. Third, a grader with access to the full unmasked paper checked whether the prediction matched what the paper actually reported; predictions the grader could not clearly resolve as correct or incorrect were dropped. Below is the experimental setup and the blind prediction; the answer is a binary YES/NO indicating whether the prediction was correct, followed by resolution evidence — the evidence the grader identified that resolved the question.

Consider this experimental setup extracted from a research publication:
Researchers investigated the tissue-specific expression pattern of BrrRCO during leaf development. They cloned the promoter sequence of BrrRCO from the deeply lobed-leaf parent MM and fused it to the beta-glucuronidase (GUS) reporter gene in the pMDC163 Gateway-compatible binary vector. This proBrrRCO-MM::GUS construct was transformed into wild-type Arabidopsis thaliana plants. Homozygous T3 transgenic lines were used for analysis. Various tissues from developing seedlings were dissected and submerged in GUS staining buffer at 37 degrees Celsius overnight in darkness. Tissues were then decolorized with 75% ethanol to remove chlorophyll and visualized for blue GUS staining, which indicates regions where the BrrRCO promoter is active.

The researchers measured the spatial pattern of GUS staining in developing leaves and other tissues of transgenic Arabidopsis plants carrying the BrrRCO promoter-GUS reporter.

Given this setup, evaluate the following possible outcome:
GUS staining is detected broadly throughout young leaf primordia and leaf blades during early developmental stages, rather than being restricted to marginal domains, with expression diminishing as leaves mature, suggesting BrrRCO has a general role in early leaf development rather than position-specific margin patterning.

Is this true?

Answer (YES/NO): NO